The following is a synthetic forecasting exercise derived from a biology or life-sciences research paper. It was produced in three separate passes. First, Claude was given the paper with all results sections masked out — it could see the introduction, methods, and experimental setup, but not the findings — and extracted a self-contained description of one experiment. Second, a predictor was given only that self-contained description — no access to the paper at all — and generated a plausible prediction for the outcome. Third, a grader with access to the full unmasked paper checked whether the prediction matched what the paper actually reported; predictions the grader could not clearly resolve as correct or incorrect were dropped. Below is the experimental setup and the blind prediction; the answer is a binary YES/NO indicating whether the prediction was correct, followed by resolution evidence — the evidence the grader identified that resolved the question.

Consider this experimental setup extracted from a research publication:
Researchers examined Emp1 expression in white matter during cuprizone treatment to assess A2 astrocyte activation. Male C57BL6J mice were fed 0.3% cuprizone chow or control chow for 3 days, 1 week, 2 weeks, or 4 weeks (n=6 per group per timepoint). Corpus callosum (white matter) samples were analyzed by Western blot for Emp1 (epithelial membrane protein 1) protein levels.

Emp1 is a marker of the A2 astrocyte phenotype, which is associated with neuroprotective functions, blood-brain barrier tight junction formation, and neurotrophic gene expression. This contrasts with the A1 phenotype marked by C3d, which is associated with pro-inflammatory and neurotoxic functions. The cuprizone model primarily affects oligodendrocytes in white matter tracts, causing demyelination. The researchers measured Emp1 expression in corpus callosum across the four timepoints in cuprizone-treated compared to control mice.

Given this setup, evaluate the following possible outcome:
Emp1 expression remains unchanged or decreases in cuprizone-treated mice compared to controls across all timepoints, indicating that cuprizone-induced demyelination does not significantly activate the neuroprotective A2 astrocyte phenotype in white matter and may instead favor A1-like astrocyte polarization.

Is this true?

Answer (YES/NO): NO